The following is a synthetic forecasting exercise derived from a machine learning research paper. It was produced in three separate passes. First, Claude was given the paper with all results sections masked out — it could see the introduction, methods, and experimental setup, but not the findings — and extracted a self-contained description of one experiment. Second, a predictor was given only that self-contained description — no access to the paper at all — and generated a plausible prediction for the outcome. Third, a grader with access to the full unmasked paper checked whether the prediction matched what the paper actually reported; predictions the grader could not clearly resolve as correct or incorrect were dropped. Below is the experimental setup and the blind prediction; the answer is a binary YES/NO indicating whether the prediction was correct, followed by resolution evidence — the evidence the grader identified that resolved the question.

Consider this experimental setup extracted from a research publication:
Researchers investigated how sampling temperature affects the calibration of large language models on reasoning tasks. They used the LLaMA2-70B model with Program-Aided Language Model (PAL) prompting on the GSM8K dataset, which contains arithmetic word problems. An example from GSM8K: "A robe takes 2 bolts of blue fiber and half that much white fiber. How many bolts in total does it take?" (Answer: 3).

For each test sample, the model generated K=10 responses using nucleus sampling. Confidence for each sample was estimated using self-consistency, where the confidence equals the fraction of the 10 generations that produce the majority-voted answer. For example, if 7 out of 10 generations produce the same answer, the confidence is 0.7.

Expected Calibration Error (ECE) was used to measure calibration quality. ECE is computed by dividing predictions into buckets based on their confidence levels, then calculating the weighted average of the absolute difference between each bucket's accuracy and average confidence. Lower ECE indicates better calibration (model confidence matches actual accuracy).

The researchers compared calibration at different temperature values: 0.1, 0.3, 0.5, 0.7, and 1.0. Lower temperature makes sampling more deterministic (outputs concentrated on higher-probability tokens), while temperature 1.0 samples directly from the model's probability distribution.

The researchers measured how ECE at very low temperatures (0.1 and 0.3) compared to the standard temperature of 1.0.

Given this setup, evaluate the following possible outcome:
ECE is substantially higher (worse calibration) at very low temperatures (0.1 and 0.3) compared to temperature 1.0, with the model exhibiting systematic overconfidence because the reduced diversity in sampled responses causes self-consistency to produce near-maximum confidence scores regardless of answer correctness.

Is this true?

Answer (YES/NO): YES